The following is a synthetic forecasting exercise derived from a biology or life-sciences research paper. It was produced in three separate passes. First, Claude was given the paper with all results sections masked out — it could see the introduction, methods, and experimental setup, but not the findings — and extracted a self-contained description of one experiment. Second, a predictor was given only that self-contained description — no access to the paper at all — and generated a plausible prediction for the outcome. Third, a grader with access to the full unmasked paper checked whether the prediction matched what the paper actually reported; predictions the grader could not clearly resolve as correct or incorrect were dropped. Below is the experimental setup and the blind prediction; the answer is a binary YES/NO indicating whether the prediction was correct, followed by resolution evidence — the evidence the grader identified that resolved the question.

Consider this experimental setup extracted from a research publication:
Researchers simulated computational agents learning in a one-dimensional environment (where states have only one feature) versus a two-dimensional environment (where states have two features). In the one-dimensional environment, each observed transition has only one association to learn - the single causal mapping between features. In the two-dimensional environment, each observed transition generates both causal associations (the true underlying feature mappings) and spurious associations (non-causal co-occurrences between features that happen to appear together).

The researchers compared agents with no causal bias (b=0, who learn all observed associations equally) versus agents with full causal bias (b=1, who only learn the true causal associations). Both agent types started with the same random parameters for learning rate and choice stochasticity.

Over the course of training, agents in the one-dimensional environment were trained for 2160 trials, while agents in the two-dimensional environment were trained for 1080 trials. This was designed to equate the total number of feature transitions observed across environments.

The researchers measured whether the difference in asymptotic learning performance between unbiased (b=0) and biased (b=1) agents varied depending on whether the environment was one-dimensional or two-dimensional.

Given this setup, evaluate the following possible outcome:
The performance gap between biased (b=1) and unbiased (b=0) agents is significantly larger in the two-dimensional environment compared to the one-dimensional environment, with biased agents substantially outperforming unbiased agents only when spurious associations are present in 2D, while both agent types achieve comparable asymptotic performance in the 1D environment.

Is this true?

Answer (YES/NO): YES